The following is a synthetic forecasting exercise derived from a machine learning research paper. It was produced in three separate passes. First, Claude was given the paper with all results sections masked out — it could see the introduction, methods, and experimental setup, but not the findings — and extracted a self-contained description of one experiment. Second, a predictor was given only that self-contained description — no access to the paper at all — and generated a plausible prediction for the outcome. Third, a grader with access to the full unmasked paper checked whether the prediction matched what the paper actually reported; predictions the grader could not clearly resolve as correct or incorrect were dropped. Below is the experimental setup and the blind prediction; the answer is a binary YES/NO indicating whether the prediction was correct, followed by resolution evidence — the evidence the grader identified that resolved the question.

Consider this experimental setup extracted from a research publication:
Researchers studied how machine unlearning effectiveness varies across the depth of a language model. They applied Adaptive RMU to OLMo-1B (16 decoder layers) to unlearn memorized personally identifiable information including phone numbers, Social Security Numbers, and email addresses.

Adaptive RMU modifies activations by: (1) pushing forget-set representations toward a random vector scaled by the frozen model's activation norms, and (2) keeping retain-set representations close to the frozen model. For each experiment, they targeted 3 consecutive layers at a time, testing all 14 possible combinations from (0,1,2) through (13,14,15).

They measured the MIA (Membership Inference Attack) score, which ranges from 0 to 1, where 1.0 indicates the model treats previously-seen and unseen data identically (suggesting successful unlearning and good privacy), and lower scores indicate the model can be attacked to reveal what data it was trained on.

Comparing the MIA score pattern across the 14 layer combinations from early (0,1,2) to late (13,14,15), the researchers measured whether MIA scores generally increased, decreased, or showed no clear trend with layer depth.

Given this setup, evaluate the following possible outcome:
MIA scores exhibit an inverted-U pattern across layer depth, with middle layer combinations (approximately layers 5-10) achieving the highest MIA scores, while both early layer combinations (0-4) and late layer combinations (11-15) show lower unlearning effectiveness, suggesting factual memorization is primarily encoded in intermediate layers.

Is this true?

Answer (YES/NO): NO